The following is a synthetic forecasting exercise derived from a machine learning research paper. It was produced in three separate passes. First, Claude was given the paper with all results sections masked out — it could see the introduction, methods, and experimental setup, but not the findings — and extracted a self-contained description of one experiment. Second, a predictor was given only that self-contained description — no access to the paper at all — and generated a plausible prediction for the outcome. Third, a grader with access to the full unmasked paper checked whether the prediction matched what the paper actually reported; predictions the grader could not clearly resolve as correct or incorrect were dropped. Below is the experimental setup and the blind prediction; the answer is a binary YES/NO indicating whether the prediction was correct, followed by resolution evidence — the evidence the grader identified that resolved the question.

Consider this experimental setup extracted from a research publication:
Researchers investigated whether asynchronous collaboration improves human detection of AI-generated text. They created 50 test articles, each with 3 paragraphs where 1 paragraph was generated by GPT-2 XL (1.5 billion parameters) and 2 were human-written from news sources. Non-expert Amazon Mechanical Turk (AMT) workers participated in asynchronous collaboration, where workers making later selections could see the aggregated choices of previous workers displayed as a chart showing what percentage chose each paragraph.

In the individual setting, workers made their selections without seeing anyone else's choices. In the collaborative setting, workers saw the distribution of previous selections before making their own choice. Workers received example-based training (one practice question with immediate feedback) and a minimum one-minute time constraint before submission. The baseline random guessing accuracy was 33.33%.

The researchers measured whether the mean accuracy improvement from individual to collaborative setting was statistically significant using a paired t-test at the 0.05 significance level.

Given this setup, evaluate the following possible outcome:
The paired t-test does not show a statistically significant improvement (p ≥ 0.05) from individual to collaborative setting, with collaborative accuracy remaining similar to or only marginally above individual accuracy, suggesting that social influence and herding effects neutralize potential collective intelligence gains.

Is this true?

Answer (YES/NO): NO